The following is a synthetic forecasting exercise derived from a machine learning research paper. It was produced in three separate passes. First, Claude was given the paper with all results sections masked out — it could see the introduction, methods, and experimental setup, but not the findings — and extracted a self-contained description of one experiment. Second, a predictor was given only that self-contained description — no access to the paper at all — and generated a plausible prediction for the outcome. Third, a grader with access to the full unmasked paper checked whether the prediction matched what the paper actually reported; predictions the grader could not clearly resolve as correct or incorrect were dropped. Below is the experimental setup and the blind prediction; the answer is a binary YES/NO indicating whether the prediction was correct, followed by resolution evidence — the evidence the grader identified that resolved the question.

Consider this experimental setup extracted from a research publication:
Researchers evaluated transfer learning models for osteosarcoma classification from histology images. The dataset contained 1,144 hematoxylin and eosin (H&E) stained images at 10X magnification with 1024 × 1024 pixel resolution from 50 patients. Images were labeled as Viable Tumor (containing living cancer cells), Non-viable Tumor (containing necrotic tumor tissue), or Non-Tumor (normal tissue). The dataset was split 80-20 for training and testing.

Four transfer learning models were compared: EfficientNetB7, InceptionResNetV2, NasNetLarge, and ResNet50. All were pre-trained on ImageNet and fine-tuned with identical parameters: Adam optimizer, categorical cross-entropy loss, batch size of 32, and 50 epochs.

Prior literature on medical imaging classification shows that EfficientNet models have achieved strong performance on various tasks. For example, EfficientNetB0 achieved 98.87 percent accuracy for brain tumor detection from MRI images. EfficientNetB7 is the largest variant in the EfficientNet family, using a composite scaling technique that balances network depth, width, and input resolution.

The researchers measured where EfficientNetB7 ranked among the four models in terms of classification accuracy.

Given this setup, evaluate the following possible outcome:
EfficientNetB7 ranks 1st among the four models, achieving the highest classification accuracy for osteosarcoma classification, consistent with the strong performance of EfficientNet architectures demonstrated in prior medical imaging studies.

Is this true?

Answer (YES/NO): NO